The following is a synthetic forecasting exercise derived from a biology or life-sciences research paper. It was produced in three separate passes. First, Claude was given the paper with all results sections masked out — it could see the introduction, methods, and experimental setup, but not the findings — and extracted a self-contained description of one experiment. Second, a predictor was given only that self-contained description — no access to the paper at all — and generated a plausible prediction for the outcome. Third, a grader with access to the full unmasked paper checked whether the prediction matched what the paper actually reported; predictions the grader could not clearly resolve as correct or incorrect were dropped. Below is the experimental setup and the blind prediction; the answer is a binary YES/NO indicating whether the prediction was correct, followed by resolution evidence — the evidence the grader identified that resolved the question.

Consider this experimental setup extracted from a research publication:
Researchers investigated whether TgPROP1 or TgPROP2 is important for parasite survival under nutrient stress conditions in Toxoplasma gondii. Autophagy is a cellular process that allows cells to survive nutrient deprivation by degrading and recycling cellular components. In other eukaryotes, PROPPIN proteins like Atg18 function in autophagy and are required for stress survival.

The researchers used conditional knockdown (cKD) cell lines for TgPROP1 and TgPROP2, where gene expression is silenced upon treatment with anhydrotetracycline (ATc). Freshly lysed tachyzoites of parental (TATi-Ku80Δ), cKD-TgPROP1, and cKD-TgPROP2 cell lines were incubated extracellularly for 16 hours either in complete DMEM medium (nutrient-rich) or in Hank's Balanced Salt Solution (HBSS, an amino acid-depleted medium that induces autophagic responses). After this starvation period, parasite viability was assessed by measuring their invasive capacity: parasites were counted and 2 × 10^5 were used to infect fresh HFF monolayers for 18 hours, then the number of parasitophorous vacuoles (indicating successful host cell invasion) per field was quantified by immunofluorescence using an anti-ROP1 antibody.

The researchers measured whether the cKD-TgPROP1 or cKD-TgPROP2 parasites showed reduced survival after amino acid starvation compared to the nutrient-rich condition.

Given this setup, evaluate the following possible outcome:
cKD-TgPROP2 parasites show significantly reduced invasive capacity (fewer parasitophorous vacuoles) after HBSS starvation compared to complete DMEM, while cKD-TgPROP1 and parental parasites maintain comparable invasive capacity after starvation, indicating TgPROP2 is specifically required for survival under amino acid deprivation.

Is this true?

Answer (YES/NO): NO